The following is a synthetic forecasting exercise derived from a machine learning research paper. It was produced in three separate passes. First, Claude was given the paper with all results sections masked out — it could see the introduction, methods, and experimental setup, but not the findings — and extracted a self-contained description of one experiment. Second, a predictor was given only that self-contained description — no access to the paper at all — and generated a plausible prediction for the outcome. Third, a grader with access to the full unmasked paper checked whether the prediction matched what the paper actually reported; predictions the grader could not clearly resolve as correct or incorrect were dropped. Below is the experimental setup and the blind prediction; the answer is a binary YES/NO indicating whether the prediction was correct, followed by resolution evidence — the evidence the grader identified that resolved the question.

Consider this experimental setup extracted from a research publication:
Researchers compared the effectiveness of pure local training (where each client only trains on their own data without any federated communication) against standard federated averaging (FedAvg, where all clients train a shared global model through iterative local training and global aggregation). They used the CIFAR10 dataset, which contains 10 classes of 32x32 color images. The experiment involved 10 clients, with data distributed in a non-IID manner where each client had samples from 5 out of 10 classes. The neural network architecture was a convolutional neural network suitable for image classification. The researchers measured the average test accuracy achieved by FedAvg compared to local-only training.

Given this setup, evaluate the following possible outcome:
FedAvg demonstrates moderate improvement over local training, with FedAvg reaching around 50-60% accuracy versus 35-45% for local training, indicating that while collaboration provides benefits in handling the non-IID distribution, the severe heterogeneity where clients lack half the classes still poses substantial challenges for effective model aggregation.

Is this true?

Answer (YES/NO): NO